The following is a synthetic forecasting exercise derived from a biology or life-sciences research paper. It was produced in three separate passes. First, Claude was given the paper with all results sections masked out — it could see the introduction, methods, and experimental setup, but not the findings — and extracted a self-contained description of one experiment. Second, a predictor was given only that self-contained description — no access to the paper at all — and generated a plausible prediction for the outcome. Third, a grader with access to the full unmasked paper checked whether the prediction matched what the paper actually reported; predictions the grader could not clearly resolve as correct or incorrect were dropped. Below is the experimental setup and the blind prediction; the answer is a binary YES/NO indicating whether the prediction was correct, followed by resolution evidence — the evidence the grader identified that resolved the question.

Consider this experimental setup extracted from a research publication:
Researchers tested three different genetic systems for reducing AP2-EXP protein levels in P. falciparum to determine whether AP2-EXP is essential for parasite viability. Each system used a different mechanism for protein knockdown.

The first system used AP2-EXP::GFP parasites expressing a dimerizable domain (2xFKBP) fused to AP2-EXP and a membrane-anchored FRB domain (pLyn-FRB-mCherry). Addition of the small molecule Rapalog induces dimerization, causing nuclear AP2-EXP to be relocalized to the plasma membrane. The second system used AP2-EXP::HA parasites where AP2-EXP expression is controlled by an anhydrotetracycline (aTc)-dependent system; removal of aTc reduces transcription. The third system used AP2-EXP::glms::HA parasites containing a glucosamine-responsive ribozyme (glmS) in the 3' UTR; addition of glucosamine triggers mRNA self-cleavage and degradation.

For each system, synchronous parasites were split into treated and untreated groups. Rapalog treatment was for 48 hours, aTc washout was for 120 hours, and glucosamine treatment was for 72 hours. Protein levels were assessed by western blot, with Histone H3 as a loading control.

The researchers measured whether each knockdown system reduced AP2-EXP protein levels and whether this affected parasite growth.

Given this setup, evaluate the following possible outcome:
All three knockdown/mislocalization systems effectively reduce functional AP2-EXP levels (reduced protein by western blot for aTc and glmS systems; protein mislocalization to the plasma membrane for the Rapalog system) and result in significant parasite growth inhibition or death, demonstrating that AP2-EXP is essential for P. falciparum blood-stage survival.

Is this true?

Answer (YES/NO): NO